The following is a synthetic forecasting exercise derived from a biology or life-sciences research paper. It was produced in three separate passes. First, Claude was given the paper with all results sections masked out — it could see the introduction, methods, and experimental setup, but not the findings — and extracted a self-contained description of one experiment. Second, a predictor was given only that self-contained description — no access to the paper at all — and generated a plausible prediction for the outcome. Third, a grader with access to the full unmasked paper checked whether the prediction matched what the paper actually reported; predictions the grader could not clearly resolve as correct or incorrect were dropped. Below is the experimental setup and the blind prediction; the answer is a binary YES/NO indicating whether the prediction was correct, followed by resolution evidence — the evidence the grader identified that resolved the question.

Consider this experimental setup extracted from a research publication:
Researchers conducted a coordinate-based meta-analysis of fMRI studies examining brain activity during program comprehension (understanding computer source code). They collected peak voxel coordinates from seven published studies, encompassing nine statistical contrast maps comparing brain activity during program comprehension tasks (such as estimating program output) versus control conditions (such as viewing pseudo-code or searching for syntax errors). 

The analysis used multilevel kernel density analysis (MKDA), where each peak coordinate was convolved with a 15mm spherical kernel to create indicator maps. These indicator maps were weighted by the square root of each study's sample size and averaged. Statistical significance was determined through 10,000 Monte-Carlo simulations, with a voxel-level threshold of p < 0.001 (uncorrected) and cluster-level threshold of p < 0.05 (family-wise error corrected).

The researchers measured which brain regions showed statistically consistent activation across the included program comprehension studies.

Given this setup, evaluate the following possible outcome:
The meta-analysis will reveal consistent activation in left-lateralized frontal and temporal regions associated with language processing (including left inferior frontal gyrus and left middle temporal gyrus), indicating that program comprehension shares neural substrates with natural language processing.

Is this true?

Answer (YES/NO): YES